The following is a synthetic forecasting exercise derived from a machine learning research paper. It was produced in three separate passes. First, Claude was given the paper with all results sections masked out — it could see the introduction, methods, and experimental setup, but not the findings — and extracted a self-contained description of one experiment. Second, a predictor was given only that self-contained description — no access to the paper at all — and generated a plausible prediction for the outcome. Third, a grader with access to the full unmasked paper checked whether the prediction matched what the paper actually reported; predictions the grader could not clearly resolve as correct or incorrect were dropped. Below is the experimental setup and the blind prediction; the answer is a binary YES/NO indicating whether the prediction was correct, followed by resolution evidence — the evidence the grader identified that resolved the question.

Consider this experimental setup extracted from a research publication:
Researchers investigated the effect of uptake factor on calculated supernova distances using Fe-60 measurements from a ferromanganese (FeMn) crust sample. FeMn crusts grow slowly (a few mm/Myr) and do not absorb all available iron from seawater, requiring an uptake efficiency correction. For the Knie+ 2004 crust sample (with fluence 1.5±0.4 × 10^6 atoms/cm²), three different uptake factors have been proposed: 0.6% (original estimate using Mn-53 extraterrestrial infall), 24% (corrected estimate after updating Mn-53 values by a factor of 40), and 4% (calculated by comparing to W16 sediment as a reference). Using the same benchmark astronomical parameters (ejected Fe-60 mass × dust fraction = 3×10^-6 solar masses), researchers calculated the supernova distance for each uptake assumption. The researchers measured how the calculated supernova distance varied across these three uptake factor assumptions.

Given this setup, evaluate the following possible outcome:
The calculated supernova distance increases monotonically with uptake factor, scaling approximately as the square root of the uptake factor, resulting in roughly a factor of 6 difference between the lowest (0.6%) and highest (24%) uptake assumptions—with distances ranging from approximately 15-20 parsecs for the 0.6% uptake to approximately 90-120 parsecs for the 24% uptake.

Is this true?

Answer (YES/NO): NO